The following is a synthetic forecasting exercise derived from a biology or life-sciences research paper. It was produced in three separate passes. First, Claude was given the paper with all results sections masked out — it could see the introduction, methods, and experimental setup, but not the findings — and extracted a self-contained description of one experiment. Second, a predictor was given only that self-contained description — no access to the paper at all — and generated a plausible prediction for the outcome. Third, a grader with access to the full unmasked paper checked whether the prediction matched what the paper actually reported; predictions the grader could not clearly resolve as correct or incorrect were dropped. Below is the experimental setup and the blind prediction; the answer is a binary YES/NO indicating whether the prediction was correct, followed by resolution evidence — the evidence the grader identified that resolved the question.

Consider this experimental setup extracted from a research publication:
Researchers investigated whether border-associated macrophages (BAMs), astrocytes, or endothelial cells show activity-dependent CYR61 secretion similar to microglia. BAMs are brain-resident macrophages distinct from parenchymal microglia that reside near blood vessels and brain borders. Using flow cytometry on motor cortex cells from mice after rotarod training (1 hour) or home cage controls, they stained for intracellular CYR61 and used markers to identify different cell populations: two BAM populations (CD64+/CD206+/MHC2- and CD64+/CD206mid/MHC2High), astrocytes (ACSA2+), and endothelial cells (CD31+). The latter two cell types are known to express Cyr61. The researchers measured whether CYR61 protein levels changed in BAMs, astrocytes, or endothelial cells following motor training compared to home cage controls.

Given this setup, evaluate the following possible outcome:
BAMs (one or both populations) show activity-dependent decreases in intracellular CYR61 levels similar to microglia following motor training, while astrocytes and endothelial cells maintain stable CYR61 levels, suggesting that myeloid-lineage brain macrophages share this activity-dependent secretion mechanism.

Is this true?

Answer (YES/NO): NO